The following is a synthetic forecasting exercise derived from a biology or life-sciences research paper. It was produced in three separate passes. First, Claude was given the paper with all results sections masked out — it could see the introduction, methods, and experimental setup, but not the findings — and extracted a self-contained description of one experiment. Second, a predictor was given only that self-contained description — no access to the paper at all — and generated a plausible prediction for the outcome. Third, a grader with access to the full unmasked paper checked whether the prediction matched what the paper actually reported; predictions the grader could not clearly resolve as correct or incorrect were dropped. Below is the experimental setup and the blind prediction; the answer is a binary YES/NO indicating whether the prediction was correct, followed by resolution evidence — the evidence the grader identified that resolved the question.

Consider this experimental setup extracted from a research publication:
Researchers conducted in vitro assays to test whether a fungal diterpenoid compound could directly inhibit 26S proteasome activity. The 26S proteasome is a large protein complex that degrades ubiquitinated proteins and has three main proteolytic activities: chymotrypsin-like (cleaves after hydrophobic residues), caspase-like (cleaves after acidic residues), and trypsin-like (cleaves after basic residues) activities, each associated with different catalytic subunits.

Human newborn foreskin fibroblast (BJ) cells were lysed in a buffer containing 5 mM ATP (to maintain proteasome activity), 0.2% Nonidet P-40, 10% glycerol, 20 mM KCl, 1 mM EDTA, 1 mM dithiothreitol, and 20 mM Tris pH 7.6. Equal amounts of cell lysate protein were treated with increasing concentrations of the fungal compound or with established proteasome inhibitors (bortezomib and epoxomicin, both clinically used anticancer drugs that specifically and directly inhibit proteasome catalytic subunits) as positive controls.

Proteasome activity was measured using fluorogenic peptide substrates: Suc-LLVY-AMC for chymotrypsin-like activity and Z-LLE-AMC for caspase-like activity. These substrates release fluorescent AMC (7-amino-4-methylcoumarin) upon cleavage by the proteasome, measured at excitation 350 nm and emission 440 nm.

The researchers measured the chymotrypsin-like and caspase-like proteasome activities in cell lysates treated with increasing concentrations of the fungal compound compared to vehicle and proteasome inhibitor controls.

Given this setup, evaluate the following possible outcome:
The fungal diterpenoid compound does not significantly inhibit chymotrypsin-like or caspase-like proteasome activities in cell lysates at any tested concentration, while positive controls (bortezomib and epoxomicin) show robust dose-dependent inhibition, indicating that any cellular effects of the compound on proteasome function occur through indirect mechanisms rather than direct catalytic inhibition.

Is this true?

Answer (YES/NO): NO